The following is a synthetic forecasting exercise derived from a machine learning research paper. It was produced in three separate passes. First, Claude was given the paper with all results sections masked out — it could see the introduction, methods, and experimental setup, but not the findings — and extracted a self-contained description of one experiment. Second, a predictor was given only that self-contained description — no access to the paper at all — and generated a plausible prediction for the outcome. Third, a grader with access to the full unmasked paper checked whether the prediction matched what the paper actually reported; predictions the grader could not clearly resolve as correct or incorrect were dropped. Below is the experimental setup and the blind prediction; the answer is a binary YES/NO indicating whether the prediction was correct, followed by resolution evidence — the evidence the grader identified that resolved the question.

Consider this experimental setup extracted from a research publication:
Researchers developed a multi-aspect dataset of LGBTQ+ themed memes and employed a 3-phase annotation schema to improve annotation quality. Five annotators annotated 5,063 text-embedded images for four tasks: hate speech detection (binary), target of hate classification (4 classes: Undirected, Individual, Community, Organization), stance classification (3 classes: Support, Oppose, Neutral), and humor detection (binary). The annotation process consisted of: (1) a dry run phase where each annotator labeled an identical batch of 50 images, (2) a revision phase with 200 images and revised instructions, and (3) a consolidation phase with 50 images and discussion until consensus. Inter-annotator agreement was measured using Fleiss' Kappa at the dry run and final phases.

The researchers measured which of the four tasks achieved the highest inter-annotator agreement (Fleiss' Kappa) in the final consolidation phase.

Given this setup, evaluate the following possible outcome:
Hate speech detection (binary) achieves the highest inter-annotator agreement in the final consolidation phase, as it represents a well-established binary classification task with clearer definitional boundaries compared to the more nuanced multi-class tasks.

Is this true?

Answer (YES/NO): NO